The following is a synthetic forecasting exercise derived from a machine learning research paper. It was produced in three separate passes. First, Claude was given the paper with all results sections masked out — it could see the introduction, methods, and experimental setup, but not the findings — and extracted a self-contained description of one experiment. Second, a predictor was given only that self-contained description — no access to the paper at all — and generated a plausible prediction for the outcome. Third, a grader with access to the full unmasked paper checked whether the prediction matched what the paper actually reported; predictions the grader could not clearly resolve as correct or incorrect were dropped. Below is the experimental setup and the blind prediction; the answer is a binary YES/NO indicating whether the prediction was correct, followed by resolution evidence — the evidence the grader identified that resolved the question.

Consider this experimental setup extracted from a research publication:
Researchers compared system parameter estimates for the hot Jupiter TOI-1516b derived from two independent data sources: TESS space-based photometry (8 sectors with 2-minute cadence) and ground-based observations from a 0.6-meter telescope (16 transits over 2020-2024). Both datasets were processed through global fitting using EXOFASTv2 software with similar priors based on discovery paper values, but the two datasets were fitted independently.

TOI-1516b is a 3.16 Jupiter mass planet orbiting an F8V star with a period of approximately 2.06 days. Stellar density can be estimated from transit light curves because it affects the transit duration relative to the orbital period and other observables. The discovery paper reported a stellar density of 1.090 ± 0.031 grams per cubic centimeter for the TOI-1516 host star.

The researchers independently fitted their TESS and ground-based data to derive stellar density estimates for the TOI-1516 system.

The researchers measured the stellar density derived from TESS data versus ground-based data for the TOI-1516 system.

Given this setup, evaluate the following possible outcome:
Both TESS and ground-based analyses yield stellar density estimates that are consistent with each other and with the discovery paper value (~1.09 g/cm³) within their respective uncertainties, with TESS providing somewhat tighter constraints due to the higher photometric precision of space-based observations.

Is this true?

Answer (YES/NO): NO